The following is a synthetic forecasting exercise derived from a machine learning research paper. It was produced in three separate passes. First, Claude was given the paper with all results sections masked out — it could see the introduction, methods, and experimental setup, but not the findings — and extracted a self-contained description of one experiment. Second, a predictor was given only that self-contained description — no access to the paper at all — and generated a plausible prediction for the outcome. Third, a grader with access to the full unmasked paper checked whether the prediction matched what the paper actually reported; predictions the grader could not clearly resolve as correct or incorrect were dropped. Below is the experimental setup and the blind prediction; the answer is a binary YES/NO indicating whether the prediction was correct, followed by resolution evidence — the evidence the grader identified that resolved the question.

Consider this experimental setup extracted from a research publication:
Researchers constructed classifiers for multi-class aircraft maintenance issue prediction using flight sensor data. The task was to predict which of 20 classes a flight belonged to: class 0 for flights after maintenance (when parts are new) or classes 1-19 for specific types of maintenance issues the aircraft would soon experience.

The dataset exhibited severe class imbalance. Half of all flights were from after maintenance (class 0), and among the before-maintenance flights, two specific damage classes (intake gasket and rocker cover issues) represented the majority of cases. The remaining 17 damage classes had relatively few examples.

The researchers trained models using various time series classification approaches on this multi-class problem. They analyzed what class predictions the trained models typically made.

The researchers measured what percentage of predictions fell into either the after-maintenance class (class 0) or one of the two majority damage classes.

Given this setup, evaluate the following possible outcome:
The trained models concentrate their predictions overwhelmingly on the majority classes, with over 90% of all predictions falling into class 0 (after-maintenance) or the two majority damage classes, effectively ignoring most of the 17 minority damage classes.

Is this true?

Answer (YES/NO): YES